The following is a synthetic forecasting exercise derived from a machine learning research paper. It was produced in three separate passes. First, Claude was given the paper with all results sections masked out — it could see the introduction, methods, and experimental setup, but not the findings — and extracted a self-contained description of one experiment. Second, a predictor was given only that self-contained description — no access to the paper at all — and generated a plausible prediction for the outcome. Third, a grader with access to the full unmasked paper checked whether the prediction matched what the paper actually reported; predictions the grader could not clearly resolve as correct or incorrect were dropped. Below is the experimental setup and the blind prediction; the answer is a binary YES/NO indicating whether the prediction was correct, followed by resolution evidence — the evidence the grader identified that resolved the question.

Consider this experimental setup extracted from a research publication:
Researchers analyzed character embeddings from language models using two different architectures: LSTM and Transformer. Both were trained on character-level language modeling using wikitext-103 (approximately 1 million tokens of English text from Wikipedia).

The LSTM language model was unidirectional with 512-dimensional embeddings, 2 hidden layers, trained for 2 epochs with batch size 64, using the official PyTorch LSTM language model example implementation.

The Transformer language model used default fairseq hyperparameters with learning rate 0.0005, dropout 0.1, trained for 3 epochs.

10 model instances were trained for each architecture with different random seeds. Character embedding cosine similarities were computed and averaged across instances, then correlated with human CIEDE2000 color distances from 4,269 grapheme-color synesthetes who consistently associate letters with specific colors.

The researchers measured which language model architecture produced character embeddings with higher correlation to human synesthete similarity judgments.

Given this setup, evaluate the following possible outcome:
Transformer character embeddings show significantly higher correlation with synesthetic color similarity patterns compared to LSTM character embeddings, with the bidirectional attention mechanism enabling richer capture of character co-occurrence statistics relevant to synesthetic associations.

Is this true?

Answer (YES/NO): NO